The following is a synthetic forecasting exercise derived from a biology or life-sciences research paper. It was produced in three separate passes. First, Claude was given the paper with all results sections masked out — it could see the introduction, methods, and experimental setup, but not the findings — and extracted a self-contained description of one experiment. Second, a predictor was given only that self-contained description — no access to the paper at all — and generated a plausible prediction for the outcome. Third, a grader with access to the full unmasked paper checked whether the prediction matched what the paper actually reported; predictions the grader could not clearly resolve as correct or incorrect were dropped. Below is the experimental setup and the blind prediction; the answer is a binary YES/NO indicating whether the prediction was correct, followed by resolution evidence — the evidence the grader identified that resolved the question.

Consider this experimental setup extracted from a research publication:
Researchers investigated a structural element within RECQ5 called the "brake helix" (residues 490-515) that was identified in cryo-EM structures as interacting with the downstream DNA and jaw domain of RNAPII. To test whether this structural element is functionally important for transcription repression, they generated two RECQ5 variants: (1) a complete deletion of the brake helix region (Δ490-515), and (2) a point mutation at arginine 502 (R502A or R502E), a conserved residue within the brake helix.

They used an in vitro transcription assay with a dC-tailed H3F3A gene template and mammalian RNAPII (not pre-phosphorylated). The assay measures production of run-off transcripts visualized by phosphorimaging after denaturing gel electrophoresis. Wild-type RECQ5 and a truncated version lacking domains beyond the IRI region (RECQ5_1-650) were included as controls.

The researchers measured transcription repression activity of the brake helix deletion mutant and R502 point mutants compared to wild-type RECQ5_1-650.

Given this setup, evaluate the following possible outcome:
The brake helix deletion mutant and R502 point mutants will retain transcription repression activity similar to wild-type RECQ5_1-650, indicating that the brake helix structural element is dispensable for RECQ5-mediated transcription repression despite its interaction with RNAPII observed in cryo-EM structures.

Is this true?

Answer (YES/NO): NO